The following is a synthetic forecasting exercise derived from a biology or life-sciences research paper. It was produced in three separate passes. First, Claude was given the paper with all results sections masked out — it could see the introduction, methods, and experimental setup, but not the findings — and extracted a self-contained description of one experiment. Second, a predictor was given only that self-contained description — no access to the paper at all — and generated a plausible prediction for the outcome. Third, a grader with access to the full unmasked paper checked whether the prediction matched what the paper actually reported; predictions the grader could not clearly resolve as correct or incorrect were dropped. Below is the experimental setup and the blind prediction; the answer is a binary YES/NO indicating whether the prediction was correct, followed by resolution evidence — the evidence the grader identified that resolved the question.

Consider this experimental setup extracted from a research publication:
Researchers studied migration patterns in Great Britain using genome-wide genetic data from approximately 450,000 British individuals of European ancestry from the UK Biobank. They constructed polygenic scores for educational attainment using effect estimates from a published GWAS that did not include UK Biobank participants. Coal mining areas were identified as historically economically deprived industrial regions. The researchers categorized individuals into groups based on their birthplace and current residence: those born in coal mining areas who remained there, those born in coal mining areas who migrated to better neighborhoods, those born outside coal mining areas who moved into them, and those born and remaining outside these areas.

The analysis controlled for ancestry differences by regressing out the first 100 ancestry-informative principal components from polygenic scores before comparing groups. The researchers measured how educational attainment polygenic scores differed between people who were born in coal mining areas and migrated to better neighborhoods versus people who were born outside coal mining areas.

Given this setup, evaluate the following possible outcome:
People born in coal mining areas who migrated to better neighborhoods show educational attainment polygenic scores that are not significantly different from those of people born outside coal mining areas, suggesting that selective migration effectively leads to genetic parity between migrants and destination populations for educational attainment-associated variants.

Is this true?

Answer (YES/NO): NO